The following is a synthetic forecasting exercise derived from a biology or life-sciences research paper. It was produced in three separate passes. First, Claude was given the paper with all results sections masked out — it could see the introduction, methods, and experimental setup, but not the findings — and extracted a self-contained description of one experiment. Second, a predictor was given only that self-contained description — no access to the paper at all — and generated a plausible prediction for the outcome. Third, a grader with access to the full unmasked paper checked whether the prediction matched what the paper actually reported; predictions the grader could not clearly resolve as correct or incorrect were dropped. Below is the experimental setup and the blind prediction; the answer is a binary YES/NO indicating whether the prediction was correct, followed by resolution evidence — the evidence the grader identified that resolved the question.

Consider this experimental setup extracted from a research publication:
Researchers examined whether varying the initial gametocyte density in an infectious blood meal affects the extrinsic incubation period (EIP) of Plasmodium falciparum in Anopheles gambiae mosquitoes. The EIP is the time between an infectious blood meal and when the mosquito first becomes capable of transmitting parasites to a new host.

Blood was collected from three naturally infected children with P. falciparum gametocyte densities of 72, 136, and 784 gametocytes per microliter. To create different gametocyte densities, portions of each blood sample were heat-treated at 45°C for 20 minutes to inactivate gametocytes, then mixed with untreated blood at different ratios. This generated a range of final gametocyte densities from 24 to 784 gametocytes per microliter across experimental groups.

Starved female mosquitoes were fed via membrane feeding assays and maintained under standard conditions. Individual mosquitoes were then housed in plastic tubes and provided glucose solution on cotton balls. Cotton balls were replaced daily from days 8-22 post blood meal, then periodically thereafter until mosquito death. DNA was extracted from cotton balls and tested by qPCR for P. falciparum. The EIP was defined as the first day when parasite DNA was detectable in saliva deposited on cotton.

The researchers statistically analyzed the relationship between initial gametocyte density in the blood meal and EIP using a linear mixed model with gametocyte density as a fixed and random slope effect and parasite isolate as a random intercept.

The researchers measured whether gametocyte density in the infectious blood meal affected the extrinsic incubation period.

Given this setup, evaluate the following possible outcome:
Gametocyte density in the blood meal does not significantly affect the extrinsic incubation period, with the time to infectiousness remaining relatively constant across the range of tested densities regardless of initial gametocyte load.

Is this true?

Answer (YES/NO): YES